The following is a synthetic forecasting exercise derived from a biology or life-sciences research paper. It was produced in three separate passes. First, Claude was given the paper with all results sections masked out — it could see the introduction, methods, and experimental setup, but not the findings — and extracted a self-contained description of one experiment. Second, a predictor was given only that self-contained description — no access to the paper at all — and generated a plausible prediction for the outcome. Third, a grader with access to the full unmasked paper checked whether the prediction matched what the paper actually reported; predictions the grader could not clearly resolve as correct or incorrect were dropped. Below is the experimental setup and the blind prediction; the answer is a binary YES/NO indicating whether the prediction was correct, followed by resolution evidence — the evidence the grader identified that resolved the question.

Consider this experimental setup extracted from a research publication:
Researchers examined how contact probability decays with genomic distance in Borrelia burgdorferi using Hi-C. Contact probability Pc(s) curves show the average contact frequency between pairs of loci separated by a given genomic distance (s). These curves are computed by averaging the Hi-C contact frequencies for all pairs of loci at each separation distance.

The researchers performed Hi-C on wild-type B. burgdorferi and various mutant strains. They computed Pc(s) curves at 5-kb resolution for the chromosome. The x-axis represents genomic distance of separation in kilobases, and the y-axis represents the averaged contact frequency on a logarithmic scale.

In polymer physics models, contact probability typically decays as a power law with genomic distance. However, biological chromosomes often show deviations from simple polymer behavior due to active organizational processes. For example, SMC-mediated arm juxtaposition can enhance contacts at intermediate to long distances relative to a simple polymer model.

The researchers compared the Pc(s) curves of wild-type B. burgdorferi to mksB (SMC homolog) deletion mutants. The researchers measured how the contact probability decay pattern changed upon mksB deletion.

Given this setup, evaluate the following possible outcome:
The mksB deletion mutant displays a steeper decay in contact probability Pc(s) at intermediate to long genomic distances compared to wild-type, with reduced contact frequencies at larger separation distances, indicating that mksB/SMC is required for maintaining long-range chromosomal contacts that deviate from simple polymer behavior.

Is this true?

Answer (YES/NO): YES